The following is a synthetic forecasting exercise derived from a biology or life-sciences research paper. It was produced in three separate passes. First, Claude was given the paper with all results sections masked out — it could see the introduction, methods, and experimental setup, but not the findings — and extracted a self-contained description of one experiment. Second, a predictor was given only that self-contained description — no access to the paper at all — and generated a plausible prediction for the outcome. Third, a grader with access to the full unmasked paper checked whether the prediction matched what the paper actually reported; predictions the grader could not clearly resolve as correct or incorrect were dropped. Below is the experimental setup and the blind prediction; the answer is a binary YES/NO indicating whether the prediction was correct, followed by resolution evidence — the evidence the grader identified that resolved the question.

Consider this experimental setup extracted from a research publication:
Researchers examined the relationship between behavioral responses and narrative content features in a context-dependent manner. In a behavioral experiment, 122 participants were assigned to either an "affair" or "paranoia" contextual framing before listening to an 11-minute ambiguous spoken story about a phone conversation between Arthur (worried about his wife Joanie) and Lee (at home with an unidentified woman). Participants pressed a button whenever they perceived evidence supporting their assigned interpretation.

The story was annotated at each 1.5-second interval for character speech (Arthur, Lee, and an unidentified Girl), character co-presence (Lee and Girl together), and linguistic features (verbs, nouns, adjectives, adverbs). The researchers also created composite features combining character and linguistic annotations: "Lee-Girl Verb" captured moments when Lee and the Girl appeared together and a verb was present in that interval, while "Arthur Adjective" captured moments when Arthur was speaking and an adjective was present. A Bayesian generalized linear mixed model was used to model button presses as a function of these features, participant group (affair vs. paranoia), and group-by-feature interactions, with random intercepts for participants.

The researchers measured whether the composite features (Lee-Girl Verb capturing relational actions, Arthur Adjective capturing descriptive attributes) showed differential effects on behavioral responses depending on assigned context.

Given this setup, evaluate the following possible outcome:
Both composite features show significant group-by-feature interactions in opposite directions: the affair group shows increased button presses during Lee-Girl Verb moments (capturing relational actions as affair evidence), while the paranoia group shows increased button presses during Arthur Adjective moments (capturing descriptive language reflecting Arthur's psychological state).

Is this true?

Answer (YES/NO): NO